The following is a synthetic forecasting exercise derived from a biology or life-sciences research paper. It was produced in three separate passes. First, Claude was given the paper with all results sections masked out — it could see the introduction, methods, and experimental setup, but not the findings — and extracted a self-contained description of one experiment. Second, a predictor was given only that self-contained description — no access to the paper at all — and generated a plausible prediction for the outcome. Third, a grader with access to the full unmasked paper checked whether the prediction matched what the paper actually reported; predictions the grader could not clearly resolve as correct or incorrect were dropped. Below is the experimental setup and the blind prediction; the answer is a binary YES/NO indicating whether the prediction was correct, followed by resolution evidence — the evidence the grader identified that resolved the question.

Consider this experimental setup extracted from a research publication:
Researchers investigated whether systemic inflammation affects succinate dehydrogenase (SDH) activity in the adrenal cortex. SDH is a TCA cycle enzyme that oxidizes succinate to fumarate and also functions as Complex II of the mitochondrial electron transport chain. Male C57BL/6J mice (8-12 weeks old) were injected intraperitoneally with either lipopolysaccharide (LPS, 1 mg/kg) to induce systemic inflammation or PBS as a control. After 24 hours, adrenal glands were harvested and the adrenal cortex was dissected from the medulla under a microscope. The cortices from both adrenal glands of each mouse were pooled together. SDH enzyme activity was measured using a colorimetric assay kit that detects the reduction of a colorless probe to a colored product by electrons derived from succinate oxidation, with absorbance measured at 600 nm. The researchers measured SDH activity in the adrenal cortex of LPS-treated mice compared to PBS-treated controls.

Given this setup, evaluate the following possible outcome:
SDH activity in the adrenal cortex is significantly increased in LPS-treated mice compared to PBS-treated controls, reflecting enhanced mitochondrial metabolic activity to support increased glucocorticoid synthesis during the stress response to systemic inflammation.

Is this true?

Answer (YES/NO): NO